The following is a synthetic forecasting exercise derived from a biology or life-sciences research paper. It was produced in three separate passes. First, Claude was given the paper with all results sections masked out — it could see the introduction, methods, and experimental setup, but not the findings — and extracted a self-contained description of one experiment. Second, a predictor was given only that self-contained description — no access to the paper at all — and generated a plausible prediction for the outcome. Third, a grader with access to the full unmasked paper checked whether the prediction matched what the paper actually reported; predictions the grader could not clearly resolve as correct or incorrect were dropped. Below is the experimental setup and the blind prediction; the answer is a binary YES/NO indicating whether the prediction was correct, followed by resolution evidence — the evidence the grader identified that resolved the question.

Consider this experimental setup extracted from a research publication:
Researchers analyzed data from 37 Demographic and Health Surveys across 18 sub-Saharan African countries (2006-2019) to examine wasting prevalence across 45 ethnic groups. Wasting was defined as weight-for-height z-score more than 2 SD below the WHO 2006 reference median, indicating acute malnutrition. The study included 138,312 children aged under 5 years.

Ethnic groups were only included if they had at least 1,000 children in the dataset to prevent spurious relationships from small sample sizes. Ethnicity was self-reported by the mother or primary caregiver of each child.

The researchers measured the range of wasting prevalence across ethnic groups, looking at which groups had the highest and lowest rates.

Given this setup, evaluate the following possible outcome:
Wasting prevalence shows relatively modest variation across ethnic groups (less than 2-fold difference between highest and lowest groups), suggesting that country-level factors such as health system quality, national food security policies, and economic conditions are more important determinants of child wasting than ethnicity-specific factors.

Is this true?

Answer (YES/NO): NO